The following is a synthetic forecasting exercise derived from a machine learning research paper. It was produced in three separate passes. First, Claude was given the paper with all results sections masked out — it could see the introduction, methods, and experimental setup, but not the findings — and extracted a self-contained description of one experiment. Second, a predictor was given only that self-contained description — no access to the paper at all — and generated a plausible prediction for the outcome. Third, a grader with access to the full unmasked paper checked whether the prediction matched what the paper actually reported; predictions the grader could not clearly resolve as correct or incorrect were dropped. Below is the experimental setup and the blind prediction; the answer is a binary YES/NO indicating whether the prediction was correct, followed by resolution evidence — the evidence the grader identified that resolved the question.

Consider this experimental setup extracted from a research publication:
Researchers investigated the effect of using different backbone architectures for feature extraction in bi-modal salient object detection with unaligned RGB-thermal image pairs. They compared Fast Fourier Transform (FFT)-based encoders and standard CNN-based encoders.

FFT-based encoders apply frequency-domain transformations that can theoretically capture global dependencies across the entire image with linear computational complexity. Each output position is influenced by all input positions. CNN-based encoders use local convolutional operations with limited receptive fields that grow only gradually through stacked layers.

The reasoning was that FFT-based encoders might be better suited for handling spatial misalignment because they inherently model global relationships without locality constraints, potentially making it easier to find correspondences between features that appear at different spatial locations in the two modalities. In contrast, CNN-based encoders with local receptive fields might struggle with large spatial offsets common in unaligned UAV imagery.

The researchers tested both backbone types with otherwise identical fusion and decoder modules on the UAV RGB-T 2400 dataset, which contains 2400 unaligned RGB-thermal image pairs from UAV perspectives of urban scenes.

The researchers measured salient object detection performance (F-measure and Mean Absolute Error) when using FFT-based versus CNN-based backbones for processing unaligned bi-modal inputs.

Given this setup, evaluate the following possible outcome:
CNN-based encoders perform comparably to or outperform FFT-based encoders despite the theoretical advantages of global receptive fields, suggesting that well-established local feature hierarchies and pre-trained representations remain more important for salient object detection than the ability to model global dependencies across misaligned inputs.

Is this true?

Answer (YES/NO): NO